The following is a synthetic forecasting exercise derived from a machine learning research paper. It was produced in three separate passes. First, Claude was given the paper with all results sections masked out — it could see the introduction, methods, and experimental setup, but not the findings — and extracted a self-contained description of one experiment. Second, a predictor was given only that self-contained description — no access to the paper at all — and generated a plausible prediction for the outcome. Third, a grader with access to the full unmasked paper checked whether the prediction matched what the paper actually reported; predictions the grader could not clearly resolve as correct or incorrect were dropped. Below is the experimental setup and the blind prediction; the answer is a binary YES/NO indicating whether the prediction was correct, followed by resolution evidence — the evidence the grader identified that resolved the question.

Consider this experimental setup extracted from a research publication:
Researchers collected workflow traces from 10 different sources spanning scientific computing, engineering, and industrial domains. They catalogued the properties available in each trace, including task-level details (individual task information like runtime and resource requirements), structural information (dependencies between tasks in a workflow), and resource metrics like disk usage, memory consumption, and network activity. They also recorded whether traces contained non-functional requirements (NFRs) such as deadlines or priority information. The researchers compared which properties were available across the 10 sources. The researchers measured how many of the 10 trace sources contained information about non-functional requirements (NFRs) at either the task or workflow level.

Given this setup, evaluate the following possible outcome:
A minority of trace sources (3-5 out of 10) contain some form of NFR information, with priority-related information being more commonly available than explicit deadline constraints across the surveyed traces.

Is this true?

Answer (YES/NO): NO